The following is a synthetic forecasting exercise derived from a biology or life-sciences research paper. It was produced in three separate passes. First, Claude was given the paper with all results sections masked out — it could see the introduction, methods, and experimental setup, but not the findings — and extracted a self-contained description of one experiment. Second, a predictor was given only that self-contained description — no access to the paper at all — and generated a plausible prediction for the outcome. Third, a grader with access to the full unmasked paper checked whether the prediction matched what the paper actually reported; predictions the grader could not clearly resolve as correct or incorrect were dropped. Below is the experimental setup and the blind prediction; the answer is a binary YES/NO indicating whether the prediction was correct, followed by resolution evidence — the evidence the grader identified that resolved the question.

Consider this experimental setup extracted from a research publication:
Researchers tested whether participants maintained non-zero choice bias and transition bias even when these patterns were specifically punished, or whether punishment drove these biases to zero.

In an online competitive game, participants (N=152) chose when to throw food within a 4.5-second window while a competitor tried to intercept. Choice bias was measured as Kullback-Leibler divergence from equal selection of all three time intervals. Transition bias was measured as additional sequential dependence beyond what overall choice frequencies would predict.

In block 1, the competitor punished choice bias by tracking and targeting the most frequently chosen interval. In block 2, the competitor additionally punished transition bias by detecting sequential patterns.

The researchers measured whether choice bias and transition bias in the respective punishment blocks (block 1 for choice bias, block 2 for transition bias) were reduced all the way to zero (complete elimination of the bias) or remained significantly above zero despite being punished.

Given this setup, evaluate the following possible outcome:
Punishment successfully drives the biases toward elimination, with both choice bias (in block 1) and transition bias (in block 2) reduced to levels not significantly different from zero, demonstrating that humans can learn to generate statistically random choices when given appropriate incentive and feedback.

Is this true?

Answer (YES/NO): NO